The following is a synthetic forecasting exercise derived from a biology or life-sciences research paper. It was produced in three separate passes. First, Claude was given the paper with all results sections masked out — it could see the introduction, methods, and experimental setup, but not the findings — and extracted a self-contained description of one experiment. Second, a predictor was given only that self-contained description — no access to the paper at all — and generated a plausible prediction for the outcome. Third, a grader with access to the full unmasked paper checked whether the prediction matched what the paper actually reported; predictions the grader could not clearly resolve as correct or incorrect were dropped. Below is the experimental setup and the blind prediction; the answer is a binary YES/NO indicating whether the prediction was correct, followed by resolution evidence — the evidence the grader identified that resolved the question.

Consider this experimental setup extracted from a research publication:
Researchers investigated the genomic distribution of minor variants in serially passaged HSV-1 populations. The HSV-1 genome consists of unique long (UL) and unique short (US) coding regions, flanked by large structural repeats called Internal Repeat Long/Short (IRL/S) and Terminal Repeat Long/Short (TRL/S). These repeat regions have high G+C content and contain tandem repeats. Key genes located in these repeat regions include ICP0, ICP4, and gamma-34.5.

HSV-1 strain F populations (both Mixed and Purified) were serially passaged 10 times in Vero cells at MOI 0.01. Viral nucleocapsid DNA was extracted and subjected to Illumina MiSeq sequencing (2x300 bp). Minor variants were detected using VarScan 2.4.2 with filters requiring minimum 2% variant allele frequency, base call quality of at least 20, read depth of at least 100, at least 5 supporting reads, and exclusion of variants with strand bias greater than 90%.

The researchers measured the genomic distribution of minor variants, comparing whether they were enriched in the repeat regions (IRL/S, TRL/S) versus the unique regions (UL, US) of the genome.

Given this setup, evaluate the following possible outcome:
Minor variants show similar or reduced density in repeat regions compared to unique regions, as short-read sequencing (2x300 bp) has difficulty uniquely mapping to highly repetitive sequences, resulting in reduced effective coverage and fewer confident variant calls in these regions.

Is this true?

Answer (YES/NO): NO